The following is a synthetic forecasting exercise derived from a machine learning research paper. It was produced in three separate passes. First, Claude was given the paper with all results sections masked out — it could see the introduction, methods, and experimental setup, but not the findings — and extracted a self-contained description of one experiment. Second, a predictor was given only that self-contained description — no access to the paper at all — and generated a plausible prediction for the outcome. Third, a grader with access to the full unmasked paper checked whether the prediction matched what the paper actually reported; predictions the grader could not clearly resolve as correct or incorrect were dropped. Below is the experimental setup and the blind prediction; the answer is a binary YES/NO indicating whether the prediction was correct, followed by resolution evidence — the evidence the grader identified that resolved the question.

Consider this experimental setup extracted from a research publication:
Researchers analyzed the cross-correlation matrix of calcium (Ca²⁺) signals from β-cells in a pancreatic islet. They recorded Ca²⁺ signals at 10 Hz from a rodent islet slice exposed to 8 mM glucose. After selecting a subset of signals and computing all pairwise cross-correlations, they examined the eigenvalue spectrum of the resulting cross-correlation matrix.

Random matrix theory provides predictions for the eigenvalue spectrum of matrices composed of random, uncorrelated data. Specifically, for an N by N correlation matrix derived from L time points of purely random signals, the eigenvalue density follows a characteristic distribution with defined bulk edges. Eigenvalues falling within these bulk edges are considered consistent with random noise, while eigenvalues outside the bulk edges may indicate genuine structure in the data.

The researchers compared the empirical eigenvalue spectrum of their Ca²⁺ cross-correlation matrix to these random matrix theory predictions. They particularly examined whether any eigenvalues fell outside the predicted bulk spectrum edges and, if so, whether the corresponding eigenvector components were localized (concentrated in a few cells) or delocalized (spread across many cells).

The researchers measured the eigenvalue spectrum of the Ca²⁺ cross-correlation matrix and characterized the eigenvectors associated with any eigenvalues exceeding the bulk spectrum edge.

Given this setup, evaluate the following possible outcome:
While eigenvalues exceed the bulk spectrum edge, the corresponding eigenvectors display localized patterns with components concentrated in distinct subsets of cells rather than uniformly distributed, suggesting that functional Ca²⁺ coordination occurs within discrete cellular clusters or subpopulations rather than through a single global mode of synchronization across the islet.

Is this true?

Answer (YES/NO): NO